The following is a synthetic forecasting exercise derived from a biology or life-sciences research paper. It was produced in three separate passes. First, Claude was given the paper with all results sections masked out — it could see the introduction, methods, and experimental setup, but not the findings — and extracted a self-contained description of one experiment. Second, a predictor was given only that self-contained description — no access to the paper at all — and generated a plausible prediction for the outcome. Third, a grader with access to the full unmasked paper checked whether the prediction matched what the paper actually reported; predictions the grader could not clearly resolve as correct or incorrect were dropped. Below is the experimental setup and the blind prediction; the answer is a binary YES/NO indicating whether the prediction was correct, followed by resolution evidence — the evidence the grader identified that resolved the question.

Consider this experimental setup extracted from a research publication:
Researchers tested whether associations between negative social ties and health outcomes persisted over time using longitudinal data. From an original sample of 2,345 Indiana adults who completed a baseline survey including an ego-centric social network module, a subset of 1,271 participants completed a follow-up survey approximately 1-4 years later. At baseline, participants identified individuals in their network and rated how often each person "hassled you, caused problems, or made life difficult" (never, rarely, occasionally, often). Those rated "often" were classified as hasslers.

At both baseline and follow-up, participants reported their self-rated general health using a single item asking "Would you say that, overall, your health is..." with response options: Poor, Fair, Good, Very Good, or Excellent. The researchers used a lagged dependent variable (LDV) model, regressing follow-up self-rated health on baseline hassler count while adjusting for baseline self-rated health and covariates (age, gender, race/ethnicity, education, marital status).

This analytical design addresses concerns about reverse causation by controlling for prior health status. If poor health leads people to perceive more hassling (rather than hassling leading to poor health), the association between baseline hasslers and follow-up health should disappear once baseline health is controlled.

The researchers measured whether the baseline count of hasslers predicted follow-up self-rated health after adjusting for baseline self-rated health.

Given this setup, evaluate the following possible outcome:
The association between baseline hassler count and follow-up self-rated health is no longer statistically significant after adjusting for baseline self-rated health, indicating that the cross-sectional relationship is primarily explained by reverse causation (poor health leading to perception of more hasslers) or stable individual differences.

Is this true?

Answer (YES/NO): NO